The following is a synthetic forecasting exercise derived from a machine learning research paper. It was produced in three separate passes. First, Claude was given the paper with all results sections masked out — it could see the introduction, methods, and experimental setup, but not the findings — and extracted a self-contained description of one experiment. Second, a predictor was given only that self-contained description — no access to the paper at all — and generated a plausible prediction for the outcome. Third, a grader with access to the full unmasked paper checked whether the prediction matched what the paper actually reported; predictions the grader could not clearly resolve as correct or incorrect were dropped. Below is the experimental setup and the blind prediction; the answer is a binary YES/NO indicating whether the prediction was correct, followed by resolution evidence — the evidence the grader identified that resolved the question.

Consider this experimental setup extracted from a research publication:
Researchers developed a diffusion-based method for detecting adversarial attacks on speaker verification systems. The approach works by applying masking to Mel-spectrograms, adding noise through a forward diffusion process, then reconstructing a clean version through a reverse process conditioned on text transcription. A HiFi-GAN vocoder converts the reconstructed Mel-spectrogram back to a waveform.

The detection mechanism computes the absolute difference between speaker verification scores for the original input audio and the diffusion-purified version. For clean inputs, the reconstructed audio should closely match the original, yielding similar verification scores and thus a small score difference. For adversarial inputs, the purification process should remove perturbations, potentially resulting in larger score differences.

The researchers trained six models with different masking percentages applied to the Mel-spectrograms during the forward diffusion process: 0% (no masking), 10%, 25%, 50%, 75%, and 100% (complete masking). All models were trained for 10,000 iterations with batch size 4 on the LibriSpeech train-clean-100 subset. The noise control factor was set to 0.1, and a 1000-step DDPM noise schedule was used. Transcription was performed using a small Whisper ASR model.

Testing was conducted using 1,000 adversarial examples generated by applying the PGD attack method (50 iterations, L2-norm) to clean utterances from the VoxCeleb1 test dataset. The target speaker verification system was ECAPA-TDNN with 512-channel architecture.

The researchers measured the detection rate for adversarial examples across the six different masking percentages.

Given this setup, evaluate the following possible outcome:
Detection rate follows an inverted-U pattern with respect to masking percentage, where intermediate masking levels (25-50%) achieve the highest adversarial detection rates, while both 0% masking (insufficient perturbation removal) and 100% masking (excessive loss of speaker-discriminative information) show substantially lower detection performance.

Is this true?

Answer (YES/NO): NO